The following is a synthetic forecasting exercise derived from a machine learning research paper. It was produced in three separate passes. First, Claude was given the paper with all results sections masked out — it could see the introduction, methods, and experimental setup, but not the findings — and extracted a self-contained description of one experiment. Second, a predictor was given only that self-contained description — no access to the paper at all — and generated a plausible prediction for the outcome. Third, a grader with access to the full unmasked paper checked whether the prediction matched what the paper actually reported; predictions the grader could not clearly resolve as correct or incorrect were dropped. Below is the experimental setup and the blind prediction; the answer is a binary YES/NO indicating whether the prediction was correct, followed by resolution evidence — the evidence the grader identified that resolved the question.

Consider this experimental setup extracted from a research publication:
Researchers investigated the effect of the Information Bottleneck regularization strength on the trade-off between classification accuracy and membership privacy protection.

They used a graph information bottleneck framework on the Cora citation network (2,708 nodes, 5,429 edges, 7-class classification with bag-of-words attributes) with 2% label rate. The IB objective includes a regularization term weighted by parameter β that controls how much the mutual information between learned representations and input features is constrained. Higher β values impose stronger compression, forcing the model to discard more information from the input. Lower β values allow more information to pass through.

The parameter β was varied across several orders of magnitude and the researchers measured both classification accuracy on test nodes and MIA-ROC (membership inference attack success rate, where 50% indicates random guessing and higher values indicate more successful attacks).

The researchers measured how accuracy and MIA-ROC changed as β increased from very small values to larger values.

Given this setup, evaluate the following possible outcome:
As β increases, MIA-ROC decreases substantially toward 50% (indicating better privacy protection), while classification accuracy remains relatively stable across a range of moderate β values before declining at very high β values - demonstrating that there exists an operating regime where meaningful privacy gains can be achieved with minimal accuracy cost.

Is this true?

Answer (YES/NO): NO